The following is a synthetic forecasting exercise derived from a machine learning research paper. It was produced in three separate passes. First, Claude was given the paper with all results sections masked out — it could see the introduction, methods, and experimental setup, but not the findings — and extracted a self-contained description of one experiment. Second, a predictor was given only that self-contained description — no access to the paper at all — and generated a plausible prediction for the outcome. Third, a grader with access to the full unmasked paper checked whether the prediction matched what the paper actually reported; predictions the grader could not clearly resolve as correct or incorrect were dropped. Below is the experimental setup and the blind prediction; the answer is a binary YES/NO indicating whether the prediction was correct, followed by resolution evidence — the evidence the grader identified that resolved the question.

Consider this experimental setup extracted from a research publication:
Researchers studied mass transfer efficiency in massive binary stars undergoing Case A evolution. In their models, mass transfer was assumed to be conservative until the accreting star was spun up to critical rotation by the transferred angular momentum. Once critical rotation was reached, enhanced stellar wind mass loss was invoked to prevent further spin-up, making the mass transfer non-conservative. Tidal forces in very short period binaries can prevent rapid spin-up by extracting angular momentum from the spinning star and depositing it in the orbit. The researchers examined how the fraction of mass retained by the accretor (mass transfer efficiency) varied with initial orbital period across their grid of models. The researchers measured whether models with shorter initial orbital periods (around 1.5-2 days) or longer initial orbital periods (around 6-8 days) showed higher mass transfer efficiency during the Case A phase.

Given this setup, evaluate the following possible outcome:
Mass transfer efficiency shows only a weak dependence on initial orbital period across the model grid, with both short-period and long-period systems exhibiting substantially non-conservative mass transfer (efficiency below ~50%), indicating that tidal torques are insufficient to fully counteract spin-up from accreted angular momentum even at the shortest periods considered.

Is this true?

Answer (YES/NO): NO